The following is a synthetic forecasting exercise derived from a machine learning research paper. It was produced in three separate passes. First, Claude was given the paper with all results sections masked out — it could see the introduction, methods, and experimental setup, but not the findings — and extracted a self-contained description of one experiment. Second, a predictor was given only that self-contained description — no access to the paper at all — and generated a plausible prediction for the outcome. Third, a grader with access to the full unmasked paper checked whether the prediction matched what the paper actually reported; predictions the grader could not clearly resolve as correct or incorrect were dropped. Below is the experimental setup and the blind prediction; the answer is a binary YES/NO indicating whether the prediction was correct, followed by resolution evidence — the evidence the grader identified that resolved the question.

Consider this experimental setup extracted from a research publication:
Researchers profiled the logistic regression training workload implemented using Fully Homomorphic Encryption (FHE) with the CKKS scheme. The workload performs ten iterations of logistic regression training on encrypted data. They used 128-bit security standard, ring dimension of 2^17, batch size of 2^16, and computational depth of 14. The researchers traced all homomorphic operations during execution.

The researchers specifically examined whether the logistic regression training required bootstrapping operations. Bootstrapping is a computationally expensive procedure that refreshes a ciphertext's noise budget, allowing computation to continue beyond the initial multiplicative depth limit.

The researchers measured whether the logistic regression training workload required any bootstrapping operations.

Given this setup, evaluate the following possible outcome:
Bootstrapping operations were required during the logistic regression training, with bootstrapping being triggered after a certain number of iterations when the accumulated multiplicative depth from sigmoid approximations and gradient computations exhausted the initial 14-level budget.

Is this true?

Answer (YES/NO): YES